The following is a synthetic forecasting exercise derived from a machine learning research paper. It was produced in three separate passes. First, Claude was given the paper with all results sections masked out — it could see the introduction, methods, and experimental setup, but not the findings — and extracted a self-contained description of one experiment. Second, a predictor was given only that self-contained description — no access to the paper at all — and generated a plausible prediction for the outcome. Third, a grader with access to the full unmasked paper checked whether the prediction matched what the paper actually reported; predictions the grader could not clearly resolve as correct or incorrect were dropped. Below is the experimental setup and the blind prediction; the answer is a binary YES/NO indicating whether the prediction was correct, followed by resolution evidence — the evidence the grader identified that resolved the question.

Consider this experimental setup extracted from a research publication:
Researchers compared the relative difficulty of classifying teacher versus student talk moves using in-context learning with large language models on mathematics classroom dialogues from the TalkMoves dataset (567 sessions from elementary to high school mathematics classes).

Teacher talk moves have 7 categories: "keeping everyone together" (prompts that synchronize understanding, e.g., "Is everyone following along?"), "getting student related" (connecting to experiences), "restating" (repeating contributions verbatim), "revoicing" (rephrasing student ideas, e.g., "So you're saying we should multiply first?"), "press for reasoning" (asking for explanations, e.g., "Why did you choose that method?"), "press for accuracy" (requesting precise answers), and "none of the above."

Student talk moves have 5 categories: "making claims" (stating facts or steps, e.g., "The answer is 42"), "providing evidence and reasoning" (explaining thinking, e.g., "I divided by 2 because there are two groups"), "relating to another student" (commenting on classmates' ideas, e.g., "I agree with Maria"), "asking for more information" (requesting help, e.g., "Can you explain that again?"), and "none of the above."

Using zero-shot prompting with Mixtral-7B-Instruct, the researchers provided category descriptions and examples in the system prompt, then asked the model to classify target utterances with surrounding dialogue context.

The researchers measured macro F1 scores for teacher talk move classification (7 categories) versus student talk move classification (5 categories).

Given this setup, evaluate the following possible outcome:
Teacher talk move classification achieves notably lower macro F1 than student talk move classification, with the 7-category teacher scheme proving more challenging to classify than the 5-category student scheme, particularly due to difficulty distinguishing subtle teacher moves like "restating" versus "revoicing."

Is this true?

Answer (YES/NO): NO